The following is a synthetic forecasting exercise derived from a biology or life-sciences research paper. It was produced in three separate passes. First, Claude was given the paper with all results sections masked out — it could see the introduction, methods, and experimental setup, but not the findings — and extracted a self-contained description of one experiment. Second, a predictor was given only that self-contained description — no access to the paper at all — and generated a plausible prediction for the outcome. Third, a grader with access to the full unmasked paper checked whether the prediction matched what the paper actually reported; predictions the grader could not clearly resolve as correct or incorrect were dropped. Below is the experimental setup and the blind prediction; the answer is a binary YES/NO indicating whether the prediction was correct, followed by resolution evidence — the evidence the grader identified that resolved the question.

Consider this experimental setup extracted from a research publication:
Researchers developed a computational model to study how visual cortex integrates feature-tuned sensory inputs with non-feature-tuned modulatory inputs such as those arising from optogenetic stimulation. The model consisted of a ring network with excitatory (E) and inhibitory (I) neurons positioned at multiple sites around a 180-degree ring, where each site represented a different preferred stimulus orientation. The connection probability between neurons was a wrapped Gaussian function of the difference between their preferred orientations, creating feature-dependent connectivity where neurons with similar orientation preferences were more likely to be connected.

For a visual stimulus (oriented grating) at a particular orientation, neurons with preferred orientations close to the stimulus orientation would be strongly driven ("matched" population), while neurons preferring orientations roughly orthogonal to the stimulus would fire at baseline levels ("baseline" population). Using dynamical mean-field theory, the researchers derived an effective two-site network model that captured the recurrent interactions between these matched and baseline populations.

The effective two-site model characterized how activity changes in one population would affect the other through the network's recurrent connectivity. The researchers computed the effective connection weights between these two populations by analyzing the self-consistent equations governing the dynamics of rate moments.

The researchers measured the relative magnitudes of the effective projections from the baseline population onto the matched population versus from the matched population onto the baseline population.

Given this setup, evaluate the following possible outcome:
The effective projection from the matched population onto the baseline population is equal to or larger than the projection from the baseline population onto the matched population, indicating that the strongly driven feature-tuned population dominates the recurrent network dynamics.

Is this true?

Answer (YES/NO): NO